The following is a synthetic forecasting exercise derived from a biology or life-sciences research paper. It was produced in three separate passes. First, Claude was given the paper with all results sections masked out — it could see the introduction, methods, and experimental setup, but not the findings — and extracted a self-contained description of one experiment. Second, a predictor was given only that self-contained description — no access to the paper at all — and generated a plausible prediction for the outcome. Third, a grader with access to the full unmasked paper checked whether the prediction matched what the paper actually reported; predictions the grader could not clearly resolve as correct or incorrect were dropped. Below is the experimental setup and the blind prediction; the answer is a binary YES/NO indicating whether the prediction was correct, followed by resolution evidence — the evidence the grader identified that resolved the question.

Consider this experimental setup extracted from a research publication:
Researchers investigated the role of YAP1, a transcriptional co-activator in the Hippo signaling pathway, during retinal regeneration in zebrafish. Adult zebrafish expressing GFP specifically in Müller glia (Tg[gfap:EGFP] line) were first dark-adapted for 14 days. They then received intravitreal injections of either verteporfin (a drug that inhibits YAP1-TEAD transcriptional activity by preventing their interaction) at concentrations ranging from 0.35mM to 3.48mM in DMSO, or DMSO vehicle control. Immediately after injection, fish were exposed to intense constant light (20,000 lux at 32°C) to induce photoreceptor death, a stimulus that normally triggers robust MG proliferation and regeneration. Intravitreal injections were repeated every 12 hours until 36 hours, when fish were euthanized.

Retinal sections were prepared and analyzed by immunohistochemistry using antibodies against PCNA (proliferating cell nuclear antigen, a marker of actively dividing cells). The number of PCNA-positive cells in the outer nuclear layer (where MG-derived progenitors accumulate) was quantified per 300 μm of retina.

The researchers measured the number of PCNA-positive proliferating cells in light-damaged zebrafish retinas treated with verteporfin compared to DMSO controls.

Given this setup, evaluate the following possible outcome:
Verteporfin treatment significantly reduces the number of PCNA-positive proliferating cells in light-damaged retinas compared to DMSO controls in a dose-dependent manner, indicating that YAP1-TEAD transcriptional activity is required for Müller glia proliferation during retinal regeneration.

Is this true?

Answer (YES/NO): YES